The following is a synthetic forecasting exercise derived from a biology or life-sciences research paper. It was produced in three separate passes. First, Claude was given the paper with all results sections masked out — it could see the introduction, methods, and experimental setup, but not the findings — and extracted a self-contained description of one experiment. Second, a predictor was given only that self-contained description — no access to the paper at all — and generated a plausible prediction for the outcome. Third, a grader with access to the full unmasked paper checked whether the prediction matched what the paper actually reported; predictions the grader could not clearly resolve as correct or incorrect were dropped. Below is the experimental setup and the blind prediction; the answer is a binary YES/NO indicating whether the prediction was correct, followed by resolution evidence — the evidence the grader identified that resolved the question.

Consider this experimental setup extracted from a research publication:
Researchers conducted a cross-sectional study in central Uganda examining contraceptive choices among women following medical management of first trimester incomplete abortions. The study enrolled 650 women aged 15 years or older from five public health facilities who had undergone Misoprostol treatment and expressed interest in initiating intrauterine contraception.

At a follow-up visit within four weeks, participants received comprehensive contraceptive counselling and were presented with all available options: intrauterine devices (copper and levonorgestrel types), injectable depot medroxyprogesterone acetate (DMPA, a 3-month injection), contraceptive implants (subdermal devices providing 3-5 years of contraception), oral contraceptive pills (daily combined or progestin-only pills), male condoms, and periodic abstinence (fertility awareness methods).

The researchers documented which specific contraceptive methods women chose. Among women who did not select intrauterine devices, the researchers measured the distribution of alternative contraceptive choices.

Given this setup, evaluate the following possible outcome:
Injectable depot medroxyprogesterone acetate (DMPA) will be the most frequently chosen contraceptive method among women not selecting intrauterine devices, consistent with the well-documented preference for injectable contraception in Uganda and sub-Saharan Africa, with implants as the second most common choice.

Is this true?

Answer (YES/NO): YES